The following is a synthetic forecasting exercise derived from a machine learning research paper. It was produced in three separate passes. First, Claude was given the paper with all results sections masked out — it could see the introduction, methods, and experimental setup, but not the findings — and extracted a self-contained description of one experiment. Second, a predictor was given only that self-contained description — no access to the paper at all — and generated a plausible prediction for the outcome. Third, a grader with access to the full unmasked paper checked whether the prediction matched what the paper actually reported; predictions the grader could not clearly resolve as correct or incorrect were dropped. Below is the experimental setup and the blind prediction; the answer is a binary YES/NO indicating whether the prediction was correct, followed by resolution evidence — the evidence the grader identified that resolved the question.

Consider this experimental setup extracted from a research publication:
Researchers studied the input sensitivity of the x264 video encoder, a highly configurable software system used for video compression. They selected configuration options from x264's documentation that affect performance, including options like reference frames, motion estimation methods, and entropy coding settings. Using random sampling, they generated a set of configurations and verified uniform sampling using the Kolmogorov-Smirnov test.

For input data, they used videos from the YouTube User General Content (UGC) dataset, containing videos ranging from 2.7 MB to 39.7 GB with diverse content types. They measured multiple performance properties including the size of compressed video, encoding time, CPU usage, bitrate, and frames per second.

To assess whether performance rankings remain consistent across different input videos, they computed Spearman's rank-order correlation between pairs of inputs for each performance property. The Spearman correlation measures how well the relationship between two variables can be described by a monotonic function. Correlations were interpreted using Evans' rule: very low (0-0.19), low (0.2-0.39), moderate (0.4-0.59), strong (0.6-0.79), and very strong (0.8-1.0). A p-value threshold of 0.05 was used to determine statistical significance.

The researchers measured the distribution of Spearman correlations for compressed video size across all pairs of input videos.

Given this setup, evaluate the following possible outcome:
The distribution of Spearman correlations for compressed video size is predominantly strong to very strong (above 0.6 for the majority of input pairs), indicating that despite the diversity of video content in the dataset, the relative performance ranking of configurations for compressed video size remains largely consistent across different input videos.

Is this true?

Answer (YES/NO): NO